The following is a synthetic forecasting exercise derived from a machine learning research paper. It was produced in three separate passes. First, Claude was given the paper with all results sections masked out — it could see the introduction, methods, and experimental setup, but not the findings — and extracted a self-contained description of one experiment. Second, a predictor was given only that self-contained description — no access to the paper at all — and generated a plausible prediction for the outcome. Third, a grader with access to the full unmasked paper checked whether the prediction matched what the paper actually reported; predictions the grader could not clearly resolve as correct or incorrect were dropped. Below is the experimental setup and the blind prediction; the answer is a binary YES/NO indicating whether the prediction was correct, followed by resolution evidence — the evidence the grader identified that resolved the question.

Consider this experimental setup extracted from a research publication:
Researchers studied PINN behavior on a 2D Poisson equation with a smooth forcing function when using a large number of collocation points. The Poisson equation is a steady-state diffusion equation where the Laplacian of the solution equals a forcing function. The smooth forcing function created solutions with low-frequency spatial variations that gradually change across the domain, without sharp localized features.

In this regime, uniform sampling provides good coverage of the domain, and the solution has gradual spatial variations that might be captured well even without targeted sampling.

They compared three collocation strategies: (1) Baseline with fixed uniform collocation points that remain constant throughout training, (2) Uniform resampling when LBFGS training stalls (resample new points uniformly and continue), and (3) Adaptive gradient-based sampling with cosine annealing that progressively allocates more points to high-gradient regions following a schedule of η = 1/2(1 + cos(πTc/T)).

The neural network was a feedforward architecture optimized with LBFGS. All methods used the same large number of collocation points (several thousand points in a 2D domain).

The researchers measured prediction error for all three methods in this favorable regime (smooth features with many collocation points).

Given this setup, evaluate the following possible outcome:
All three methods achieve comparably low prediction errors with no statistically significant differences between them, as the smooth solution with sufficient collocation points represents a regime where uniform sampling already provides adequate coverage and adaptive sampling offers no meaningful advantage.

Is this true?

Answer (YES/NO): NO